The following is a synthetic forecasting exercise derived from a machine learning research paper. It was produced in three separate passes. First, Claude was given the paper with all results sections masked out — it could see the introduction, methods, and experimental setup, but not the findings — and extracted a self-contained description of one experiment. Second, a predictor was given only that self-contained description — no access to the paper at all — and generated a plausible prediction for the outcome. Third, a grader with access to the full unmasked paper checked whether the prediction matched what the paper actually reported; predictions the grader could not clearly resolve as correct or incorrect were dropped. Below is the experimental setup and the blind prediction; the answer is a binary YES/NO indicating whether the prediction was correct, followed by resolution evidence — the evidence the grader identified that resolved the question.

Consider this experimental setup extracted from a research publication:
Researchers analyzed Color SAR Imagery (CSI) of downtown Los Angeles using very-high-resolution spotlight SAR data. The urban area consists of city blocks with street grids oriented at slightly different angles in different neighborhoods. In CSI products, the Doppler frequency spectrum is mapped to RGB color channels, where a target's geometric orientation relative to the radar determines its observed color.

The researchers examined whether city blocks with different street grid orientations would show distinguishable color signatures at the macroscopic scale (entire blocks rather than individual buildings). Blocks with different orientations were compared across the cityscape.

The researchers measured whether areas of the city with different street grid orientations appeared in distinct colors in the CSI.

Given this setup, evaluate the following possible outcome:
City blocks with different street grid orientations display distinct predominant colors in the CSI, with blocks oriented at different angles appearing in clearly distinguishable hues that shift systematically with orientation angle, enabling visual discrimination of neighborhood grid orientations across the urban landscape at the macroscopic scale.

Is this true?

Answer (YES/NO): YES